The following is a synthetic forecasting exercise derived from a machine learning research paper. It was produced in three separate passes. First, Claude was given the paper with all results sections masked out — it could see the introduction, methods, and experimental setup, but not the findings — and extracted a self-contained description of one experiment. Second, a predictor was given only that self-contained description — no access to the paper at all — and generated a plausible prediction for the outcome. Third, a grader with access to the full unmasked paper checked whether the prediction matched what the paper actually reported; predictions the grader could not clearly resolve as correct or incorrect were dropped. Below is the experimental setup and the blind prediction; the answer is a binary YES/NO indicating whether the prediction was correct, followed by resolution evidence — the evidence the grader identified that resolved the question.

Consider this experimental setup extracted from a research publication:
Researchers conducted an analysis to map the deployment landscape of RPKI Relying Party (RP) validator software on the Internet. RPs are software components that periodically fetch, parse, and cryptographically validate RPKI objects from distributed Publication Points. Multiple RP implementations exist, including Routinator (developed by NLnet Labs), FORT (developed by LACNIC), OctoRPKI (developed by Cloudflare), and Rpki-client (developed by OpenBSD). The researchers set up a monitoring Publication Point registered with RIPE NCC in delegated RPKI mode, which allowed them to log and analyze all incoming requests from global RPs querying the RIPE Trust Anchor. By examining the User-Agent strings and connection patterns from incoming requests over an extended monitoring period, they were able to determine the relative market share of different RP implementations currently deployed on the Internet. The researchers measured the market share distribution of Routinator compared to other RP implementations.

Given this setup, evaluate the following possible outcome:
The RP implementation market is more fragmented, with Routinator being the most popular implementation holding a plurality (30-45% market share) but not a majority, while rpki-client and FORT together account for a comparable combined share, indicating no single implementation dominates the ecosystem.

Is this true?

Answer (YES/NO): NO